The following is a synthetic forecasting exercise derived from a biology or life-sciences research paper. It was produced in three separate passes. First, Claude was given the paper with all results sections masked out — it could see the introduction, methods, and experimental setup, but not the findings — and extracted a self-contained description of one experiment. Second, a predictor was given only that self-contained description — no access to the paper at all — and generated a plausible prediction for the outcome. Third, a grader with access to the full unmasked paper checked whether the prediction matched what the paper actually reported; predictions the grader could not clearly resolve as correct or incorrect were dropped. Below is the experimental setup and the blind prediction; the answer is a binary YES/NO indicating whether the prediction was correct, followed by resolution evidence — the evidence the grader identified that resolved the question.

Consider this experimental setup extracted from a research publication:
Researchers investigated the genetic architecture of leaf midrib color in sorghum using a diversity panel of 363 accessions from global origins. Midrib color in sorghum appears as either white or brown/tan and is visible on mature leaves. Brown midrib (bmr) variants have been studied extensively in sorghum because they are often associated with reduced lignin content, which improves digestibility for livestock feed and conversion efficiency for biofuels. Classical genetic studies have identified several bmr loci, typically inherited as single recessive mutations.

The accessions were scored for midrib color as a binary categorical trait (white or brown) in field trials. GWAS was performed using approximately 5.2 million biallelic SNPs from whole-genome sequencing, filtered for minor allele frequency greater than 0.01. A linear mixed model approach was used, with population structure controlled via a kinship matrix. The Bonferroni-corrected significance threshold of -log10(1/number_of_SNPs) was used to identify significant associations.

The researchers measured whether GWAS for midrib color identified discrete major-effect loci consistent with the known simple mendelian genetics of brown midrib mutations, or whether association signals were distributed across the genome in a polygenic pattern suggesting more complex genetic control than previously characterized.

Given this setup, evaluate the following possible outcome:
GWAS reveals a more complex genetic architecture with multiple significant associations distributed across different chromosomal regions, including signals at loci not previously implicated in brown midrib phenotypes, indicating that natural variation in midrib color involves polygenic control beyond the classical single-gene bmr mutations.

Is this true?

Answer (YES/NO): NO